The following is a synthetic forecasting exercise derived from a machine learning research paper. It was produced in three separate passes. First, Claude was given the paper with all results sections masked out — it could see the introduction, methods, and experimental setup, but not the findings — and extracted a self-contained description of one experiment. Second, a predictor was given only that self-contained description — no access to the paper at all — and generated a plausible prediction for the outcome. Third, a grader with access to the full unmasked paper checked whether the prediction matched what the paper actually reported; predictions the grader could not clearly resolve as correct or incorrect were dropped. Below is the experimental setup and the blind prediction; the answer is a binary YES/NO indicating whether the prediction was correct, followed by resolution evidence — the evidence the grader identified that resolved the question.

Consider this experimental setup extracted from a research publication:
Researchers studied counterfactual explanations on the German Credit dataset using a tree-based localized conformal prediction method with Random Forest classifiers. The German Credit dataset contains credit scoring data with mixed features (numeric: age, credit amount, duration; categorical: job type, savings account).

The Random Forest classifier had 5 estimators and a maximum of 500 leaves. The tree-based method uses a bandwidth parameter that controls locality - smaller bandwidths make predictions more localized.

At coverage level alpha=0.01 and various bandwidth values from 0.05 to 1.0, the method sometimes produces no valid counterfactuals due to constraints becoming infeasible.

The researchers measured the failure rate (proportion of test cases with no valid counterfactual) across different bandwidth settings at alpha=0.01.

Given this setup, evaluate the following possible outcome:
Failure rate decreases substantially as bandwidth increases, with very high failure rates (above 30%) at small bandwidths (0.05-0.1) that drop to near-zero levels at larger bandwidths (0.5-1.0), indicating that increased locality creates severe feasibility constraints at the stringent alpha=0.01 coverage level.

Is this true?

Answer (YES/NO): NO